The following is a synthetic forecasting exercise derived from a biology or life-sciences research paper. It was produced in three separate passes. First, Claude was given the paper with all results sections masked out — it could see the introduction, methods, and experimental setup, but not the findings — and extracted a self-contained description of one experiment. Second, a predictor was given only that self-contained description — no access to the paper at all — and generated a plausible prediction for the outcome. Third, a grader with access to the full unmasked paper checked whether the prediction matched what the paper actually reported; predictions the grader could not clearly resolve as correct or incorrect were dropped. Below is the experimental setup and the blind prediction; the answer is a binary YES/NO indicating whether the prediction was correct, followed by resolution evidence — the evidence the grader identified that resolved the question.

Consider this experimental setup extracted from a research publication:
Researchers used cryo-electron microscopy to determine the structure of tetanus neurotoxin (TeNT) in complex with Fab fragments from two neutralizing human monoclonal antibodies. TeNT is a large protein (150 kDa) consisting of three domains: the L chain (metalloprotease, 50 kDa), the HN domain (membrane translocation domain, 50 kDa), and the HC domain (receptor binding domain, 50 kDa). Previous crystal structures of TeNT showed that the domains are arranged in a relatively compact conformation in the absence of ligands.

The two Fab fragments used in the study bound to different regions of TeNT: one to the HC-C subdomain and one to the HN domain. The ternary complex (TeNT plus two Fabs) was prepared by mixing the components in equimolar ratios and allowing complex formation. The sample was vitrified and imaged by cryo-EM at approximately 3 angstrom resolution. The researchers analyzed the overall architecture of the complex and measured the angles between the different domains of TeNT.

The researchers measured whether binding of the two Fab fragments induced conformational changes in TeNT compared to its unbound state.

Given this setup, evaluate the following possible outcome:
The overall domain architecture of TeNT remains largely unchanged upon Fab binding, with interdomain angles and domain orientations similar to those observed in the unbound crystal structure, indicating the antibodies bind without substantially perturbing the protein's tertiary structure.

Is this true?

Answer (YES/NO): NO